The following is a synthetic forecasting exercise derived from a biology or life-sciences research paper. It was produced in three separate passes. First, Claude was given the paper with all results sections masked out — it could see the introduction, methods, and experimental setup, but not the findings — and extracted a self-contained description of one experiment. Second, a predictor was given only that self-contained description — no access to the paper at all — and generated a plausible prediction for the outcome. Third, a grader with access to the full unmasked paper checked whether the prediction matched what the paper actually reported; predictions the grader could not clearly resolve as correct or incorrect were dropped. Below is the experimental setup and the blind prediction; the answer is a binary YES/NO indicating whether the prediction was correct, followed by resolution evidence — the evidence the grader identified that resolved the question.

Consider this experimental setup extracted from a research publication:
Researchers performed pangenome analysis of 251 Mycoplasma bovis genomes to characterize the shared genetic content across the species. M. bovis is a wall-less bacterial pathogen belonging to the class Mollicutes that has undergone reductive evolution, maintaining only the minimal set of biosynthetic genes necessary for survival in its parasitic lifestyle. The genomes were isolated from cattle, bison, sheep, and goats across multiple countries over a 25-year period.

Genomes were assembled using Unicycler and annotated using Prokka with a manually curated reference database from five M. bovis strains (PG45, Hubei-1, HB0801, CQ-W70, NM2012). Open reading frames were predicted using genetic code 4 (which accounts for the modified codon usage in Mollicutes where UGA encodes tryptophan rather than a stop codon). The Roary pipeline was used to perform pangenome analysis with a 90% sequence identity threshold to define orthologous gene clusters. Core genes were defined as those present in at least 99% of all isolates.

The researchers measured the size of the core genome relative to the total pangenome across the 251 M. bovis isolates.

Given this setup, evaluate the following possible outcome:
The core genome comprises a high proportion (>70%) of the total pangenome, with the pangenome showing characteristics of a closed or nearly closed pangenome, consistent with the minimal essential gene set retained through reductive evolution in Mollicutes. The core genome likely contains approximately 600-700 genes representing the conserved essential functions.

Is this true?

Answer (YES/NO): NO